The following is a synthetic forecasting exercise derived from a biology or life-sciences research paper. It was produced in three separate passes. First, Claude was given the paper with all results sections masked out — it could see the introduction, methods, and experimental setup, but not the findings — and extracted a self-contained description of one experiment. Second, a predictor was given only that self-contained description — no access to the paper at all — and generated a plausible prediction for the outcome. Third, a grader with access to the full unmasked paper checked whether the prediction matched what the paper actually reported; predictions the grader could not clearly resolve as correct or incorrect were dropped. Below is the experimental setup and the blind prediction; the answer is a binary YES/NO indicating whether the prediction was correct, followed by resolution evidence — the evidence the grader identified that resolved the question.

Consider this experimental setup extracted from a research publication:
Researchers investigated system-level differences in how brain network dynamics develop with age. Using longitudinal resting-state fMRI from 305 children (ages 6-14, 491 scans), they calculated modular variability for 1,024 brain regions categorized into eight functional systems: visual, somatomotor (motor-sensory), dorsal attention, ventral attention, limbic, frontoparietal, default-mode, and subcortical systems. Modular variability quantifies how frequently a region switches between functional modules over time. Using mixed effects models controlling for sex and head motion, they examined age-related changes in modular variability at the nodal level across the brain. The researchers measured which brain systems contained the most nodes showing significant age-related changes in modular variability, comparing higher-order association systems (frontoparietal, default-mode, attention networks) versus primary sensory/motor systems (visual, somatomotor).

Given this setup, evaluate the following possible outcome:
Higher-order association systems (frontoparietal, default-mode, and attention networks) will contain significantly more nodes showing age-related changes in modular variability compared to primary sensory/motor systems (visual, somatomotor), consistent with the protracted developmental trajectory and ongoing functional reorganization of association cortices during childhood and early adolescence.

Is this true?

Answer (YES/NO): NO